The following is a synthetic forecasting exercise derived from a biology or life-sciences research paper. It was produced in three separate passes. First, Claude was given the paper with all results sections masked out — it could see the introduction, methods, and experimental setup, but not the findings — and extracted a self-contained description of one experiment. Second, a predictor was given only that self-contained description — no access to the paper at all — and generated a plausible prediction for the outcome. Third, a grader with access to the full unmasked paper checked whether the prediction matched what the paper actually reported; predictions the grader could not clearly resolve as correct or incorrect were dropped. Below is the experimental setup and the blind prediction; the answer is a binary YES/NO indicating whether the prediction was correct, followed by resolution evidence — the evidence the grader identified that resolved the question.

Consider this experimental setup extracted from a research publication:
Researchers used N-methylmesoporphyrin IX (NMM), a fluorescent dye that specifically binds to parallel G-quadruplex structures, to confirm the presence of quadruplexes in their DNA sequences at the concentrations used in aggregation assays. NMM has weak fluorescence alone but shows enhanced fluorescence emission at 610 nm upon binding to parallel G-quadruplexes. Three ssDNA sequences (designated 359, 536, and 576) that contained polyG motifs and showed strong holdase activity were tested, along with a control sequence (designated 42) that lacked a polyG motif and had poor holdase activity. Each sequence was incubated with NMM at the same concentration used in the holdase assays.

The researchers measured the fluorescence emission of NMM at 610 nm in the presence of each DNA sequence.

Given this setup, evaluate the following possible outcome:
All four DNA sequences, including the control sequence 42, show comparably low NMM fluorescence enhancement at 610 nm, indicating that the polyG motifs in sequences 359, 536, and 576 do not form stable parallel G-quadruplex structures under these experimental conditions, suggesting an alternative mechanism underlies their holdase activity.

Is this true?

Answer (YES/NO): NO